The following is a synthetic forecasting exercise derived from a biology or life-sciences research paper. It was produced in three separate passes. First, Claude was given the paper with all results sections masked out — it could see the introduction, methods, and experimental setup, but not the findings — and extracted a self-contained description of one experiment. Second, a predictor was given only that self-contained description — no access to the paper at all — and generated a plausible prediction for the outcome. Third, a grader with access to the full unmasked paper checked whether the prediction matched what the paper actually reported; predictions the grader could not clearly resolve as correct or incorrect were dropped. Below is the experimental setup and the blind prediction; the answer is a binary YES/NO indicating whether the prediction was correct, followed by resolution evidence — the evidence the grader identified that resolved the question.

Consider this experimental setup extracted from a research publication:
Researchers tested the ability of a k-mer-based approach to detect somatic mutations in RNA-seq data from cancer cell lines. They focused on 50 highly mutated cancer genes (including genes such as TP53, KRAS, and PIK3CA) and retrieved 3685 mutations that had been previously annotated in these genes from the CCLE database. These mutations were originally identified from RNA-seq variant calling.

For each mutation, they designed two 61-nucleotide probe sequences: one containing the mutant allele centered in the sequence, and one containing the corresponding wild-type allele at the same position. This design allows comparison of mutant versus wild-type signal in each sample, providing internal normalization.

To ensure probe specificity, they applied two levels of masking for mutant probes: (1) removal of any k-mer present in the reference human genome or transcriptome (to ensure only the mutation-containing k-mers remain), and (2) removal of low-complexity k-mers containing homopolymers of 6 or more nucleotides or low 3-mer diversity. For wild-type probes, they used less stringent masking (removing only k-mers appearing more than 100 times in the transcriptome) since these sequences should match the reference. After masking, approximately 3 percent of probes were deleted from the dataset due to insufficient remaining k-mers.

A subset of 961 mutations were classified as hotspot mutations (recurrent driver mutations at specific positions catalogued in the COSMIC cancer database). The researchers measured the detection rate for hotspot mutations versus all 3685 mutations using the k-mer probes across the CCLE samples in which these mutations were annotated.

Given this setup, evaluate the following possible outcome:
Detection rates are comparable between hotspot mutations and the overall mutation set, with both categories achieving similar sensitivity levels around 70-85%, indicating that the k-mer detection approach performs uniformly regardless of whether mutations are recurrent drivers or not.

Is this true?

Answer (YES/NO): NO